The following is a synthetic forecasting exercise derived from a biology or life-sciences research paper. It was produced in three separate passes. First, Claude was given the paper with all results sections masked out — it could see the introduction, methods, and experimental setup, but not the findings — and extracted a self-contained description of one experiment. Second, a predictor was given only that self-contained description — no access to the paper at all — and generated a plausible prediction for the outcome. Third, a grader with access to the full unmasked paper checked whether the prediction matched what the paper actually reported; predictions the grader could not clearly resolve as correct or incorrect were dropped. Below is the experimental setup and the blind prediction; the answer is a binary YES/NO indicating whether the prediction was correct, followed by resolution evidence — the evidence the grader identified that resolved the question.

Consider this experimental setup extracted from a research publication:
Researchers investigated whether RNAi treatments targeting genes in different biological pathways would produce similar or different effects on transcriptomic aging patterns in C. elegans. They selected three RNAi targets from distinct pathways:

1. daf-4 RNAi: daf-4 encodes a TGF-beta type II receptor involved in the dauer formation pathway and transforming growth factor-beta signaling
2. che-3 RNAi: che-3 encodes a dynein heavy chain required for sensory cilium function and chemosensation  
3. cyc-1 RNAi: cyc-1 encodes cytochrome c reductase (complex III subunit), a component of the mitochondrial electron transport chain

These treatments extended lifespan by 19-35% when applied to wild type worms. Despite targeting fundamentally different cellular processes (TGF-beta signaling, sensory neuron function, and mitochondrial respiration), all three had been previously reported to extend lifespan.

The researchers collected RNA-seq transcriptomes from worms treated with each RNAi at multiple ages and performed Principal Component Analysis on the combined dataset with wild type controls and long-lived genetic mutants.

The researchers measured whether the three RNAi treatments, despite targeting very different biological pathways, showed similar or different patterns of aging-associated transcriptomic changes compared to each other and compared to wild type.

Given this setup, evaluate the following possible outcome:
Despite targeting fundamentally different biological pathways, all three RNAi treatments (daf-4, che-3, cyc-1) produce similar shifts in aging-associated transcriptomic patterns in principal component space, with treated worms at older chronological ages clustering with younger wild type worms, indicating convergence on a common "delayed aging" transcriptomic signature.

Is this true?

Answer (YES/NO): YES